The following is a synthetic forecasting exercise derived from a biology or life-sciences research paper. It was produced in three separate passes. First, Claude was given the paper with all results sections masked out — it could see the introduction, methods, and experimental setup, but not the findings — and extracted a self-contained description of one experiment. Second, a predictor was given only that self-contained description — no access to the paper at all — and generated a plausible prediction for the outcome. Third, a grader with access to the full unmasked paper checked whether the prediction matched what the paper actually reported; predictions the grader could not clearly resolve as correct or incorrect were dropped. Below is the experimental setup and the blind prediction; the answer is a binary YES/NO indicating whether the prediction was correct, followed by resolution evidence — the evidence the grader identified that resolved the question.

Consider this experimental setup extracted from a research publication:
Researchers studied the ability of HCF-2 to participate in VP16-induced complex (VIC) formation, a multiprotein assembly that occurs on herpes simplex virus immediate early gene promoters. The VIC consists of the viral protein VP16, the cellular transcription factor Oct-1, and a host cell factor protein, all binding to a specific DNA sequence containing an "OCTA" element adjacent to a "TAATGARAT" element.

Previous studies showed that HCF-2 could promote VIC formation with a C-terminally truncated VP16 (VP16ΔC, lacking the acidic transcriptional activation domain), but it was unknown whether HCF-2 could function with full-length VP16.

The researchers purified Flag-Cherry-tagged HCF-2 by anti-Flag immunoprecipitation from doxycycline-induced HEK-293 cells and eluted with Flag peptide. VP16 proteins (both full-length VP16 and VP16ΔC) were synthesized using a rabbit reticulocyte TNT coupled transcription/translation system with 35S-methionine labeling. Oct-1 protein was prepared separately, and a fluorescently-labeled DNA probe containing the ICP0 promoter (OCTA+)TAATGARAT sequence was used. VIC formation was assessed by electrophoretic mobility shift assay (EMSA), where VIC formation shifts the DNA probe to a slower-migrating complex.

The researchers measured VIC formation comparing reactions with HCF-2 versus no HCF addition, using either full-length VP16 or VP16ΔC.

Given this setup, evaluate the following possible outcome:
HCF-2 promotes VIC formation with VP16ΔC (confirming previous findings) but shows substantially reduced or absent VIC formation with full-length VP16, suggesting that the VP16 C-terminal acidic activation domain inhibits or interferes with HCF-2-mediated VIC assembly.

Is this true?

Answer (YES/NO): YES